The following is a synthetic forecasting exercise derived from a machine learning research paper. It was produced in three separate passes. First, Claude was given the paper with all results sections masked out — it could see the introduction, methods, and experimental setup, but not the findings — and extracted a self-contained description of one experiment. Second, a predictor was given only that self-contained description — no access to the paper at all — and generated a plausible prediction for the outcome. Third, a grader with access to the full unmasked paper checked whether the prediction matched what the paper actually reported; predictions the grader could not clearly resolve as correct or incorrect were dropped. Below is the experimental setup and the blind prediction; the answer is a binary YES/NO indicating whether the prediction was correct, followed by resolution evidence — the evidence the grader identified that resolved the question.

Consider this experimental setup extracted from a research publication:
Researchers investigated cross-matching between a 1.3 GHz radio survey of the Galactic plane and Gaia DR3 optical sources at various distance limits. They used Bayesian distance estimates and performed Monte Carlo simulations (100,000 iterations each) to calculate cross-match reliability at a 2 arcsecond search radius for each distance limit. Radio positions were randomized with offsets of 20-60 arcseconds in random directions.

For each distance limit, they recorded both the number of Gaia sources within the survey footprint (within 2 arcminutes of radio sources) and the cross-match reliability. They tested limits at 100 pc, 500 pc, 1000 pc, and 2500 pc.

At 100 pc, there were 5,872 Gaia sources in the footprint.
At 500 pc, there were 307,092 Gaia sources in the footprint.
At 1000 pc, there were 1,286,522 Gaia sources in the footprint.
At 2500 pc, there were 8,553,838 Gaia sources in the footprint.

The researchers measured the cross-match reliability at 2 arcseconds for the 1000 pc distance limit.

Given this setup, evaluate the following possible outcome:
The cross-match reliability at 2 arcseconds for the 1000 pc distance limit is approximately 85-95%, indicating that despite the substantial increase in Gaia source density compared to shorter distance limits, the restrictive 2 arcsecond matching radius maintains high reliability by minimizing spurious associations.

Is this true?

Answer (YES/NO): NO